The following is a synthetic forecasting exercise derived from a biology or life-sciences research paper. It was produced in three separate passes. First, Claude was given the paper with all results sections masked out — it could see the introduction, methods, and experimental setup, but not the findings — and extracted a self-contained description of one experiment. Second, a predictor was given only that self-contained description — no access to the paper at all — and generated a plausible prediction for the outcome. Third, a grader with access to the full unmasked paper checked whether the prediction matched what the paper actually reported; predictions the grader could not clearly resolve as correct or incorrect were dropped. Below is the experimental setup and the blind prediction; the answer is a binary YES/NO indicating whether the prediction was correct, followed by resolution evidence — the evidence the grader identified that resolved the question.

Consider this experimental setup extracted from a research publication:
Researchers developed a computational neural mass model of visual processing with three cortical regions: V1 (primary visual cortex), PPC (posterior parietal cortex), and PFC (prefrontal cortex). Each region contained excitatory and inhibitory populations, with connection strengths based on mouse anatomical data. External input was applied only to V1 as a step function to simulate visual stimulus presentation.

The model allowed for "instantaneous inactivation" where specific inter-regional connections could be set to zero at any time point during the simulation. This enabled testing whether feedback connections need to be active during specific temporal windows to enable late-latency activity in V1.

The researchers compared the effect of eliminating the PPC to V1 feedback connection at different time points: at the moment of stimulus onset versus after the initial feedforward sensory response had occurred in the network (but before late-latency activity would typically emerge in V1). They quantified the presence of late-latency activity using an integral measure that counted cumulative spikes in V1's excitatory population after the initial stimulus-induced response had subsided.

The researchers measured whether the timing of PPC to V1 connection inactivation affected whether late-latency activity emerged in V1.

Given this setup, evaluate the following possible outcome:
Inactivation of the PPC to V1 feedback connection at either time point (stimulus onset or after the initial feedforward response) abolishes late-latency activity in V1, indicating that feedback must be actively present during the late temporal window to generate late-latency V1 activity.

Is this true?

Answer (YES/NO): YES